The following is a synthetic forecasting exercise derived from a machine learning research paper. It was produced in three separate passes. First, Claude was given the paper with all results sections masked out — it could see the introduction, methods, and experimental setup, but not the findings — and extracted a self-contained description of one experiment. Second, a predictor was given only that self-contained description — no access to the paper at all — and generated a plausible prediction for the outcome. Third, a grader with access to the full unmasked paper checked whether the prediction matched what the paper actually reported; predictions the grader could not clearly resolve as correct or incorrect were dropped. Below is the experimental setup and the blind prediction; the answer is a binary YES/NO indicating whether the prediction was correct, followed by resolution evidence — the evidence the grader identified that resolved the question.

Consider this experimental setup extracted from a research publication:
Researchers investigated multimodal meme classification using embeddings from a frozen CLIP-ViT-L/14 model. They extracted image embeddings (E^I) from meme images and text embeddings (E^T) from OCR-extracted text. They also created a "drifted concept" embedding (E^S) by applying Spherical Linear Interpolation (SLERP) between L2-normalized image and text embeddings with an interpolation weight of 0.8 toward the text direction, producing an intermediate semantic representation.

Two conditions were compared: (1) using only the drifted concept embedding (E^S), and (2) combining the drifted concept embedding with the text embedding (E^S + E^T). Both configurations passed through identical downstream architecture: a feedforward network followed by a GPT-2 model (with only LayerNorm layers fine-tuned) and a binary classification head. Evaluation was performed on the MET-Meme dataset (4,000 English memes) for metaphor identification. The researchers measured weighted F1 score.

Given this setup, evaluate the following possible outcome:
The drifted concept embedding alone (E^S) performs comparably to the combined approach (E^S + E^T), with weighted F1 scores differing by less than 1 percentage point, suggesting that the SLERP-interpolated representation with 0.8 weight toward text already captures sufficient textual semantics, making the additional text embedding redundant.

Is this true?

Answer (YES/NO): NO